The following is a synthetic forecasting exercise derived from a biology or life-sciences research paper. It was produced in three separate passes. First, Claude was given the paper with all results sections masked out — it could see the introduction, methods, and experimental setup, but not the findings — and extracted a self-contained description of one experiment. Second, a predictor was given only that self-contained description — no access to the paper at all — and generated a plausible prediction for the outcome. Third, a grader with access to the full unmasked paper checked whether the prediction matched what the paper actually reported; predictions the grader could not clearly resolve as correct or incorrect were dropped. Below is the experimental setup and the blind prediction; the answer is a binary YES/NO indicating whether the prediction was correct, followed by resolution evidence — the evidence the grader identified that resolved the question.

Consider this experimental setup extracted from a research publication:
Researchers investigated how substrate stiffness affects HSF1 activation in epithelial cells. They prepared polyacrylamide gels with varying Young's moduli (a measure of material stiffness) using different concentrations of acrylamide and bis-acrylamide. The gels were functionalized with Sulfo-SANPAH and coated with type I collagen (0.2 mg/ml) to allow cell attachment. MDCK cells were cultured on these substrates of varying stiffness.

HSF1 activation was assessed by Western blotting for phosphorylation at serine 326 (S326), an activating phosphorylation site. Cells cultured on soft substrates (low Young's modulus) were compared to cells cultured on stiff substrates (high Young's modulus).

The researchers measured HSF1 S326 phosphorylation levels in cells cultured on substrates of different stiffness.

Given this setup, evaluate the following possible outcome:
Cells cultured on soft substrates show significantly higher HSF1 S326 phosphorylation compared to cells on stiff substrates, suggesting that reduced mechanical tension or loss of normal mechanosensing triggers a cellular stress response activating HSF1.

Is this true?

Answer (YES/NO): NO